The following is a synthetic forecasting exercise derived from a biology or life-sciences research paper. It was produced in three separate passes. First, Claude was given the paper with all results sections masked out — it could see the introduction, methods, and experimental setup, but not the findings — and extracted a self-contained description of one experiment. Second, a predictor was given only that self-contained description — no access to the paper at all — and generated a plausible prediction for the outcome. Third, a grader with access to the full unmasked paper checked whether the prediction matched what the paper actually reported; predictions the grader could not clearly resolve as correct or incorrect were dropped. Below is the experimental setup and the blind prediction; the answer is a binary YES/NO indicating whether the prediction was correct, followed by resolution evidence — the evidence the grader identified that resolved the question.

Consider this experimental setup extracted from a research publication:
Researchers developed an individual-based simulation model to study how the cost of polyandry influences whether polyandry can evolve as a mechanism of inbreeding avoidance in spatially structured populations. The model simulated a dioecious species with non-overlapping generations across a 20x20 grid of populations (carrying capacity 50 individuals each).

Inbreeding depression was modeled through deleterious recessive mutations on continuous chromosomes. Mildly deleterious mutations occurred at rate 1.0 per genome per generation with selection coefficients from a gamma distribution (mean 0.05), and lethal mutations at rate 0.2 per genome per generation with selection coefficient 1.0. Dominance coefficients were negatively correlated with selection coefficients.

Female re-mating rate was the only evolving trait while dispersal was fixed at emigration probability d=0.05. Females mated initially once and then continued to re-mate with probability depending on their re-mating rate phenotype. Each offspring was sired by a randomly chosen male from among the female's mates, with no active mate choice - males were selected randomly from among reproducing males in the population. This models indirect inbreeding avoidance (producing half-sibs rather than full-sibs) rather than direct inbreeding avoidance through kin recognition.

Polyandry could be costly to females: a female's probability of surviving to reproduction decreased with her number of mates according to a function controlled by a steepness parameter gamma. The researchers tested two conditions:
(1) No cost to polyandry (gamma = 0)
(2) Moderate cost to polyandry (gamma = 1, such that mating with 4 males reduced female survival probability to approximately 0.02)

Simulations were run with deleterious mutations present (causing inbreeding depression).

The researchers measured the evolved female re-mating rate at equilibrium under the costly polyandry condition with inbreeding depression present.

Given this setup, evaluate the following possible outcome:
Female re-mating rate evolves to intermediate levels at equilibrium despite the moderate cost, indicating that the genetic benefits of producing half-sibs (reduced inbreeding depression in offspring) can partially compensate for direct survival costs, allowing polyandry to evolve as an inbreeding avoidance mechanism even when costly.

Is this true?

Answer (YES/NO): YES